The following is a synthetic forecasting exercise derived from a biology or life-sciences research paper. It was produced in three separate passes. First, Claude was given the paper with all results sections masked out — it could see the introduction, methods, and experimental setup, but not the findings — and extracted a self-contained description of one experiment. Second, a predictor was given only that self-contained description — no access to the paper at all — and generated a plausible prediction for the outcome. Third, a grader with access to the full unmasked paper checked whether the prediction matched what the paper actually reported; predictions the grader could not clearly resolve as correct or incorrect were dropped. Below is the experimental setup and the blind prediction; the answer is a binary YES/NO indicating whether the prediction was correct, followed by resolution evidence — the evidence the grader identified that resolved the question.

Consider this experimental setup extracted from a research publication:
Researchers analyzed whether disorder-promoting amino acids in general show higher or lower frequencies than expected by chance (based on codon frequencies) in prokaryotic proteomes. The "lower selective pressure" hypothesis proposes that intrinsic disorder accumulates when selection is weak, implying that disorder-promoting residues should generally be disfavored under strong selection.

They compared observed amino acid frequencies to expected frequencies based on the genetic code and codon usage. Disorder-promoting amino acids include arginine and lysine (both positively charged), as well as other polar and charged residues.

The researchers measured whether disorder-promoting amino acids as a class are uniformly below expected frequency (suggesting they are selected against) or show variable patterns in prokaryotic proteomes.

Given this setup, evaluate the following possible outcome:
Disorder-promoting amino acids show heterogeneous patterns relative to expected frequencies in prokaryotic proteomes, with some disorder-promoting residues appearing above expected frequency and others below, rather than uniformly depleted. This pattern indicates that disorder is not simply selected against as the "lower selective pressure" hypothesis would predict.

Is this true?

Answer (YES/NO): YES